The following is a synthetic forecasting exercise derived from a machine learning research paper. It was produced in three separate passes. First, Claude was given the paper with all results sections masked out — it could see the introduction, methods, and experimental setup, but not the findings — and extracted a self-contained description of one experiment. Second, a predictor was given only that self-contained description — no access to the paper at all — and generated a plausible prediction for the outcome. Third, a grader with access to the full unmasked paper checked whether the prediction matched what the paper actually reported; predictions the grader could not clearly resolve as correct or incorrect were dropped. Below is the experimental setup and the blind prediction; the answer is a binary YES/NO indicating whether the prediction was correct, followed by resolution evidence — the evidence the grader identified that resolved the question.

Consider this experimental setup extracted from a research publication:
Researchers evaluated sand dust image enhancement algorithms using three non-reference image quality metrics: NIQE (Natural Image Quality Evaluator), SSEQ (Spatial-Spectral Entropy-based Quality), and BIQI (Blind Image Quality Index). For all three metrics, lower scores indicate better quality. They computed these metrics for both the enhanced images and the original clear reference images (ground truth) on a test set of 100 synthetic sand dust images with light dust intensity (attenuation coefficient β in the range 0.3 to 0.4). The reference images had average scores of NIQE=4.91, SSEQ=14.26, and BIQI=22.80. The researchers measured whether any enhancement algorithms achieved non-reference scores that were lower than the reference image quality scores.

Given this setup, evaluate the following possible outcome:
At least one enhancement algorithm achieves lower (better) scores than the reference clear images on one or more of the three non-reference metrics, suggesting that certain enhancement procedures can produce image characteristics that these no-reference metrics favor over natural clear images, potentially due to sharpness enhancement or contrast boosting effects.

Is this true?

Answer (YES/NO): YES